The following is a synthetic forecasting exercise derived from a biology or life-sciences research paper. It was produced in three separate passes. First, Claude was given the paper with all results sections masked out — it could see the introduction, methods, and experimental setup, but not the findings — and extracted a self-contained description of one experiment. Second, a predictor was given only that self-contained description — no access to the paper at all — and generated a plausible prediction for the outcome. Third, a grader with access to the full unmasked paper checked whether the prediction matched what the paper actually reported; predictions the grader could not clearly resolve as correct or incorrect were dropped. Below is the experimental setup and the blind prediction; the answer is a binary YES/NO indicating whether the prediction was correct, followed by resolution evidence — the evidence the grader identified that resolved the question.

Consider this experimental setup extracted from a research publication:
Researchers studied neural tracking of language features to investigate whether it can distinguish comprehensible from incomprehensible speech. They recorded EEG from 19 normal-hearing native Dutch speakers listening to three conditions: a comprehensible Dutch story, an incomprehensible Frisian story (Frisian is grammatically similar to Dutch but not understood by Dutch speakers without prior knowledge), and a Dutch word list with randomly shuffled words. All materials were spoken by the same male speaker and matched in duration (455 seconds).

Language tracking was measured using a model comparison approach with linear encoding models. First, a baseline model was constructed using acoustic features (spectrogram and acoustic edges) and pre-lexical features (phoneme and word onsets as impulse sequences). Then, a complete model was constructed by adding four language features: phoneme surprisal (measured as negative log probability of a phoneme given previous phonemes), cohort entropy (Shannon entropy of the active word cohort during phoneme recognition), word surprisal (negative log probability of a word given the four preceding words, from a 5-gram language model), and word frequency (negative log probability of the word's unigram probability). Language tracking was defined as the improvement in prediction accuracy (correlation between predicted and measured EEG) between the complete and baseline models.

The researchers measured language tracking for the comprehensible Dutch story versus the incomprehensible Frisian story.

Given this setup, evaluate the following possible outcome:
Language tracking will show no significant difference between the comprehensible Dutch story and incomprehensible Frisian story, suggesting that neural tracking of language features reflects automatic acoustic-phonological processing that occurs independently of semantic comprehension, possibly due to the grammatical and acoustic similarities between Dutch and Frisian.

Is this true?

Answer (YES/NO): NO